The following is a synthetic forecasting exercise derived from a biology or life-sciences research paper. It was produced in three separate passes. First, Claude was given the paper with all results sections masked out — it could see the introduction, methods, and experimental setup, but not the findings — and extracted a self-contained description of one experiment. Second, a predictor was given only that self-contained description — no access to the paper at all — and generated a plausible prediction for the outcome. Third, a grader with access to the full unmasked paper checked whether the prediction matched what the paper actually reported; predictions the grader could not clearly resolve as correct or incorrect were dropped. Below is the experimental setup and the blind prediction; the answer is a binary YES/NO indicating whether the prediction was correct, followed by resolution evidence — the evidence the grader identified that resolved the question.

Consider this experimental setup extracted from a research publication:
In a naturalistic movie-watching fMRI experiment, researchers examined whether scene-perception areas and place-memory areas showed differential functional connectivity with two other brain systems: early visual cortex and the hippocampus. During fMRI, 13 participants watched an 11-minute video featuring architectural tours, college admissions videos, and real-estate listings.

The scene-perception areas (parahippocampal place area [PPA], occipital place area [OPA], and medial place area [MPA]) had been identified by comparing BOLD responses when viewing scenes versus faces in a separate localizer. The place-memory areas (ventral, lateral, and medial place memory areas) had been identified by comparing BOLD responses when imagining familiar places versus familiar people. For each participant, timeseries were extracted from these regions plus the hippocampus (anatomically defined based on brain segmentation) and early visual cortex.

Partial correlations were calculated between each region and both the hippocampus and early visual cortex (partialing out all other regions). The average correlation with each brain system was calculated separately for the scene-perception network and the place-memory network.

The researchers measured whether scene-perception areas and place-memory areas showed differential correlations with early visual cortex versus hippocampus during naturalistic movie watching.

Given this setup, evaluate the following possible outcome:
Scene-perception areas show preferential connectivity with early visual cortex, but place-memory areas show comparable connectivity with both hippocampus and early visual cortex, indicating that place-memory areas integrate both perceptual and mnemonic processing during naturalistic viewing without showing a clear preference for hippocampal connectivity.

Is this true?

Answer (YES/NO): NO